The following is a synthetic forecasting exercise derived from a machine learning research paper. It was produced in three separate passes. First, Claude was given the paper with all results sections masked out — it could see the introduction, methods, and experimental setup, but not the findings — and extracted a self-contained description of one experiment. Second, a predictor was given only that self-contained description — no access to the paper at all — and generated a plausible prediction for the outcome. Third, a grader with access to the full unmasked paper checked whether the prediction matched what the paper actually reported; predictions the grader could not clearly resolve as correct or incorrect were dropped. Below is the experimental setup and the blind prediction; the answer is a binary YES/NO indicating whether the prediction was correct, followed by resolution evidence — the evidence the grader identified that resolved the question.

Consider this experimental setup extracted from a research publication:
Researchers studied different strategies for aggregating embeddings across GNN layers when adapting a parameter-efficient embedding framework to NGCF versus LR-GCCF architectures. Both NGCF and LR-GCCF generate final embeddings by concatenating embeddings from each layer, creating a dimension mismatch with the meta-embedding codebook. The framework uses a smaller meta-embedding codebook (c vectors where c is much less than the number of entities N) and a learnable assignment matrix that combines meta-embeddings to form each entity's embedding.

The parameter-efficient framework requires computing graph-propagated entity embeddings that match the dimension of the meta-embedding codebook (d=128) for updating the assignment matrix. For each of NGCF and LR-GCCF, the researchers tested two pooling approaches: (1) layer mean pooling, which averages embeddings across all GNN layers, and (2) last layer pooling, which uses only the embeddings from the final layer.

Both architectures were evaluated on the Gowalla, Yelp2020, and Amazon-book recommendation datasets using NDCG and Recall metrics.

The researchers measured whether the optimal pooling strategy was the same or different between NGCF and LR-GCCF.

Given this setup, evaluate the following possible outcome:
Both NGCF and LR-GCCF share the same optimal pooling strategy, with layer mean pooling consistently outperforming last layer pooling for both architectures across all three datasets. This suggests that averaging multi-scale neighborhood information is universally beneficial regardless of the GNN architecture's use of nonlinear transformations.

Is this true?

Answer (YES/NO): NO